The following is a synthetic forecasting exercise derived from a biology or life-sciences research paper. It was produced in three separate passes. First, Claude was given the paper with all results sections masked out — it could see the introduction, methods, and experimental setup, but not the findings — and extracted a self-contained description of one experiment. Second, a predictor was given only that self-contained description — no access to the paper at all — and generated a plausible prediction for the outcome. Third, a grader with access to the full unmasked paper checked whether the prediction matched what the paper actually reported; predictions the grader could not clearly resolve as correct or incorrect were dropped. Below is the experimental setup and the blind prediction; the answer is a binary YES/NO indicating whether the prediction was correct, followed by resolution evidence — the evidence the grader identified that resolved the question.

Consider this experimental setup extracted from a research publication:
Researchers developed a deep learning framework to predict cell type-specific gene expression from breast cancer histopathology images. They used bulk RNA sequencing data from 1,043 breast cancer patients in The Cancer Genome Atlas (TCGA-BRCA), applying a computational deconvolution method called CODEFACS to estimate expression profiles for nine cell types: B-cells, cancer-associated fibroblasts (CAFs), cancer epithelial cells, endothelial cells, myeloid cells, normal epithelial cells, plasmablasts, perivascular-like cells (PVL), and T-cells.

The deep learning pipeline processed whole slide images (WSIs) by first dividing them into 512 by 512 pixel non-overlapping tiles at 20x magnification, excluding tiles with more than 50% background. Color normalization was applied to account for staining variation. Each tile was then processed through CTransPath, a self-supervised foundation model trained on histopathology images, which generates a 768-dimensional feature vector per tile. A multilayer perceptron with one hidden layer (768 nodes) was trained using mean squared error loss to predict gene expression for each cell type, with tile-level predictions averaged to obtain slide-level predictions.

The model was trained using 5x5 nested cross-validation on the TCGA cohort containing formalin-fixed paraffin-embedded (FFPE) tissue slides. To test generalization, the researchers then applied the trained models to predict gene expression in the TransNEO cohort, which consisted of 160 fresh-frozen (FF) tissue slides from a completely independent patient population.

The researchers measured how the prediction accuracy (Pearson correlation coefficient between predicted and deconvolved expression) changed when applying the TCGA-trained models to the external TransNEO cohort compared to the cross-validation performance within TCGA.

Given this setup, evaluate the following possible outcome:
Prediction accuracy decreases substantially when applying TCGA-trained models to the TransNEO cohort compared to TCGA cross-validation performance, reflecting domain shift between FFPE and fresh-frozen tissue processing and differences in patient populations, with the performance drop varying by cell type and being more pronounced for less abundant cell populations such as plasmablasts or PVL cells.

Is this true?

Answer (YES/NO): NO